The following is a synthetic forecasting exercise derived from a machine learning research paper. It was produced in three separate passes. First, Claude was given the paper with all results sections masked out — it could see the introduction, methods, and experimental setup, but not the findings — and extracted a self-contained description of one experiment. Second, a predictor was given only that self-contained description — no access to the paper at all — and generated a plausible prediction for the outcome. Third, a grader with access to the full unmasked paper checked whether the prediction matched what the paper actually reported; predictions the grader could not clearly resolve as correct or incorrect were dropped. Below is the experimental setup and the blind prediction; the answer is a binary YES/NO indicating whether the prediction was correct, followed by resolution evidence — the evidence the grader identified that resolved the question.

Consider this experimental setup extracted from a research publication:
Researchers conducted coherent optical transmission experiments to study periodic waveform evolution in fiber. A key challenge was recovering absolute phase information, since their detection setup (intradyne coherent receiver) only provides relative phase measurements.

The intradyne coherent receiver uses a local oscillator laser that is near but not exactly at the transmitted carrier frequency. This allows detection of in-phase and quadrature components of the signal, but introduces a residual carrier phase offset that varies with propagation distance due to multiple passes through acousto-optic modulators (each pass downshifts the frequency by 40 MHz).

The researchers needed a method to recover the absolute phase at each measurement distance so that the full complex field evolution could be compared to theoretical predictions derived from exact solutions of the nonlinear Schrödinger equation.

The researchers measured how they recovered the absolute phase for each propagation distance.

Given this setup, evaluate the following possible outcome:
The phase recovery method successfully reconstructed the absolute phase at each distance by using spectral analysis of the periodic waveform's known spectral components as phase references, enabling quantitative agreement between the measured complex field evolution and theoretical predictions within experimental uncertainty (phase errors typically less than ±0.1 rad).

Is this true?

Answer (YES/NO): NO